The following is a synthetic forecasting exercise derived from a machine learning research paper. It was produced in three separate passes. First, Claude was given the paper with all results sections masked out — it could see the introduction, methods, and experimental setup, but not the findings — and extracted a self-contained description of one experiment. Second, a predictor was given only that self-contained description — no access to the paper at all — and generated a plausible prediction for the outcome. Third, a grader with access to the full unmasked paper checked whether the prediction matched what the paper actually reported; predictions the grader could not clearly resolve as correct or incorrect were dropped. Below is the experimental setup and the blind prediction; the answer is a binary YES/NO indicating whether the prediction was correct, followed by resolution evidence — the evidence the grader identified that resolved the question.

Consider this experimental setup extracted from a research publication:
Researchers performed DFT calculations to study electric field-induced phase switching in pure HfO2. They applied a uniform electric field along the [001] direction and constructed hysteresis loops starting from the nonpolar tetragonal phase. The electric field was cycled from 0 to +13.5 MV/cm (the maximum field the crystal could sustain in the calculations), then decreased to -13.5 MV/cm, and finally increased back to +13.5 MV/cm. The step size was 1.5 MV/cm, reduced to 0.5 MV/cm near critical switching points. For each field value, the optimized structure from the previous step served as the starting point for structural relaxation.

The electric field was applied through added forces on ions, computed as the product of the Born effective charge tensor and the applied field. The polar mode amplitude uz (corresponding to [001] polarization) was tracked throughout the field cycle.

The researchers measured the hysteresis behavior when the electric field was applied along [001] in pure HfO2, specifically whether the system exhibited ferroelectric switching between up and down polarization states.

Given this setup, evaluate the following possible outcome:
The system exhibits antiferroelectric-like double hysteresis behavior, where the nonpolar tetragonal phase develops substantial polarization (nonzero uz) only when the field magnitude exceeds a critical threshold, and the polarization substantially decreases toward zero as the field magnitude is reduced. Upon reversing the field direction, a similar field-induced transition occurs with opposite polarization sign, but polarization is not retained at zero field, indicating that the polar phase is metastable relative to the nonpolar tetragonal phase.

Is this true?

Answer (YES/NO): NO